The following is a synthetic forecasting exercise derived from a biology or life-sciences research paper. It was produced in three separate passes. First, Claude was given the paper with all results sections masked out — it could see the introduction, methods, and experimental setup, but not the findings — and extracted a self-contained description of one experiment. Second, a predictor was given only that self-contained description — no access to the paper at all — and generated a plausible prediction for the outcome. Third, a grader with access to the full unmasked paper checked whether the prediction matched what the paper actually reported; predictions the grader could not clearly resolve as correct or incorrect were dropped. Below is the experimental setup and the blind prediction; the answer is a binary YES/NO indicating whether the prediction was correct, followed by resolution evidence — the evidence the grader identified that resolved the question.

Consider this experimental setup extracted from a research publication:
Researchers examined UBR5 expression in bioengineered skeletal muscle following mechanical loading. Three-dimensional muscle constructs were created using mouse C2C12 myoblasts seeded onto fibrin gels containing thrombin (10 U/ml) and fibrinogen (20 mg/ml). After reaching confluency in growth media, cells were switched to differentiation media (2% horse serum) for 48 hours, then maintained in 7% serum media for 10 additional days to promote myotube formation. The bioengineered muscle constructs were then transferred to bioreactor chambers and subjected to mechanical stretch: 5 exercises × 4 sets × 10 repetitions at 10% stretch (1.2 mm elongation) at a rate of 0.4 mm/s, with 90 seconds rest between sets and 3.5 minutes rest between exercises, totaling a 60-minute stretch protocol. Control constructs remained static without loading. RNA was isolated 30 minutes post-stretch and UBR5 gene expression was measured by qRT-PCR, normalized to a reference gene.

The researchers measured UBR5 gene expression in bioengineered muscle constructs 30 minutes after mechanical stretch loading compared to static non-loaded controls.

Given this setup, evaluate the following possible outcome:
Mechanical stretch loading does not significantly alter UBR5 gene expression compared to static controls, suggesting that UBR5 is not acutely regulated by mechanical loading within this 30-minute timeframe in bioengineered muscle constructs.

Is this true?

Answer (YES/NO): NO